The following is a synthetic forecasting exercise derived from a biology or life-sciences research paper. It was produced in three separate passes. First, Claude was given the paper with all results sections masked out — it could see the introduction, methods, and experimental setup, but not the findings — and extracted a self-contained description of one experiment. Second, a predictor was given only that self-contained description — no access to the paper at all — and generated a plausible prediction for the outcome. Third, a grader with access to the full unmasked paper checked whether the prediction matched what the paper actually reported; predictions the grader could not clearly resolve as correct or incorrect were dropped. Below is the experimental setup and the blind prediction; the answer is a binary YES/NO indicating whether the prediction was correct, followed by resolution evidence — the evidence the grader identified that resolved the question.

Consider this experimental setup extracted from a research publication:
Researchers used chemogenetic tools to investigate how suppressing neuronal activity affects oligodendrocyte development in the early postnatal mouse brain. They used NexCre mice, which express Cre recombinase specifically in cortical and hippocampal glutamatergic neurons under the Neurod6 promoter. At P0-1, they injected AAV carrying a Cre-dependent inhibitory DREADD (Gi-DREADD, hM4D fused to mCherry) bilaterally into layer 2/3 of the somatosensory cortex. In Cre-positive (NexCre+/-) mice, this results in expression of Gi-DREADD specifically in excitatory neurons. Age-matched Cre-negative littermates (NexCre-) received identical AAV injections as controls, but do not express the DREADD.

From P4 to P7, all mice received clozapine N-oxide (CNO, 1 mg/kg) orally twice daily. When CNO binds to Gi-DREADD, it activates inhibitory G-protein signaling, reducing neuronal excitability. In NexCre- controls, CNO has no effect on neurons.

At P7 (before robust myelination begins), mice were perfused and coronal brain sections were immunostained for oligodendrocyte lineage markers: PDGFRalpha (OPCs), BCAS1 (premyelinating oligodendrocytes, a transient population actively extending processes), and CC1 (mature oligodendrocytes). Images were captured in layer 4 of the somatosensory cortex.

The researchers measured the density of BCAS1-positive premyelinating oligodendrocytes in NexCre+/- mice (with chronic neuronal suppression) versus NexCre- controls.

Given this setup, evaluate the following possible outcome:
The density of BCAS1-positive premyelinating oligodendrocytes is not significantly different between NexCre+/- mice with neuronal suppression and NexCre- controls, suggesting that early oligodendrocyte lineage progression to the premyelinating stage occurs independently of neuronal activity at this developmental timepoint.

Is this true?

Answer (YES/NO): NO